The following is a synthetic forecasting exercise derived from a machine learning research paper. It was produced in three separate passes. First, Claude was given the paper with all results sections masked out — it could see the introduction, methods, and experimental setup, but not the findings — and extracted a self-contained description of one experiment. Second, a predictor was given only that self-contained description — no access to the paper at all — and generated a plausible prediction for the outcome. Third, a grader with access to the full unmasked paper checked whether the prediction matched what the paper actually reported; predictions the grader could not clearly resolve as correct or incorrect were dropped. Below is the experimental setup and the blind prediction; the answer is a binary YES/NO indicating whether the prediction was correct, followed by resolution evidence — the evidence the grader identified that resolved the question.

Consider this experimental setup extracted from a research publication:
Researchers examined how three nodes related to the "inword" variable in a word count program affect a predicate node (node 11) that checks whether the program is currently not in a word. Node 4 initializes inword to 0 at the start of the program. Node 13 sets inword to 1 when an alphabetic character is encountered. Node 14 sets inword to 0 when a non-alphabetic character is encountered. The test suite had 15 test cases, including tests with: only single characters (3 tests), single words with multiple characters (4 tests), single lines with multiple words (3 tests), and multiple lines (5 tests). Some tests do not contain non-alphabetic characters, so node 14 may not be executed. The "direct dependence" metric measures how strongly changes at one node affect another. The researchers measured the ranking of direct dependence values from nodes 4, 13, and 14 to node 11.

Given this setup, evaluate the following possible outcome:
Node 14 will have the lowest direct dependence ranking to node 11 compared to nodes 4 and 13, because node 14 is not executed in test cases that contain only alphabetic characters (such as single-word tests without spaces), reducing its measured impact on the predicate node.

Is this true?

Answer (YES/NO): YES